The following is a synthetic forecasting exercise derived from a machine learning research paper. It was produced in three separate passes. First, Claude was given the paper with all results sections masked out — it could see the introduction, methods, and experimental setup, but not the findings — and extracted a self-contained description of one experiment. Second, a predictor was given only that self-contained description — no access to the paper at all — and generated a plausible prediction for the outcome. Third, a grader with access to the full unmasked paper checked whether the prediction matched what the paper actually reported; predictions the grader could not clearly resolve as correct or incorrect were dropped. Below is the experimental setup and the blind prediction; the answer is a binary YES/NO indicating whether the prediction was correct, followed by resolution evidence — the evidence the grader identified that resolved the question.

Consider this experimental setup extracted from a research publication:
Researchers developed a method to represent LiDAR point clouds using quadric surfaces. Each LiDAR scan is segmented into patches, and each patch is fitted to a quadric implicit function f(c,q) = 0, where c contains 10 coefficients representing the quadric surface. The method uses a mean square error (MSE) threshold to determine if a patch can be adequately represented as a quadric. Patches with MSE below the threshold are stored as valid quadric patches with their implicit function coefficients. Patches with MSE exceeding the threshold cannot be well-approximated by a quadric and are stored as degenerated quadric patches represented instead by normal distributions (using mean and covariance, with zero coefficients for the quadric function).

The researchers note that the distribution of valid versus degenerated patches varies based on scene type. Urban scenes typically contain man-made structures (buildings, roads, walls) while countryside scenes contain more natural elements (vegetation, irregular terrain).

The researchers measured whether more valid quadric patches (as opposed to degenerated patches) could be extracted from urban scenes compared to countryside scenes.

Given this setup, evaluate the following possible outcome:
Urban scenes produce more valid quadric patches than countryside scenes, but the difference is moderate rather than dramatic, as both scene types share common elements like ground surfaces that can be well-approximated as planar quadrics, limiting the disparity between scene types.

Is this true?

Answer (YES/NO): NO